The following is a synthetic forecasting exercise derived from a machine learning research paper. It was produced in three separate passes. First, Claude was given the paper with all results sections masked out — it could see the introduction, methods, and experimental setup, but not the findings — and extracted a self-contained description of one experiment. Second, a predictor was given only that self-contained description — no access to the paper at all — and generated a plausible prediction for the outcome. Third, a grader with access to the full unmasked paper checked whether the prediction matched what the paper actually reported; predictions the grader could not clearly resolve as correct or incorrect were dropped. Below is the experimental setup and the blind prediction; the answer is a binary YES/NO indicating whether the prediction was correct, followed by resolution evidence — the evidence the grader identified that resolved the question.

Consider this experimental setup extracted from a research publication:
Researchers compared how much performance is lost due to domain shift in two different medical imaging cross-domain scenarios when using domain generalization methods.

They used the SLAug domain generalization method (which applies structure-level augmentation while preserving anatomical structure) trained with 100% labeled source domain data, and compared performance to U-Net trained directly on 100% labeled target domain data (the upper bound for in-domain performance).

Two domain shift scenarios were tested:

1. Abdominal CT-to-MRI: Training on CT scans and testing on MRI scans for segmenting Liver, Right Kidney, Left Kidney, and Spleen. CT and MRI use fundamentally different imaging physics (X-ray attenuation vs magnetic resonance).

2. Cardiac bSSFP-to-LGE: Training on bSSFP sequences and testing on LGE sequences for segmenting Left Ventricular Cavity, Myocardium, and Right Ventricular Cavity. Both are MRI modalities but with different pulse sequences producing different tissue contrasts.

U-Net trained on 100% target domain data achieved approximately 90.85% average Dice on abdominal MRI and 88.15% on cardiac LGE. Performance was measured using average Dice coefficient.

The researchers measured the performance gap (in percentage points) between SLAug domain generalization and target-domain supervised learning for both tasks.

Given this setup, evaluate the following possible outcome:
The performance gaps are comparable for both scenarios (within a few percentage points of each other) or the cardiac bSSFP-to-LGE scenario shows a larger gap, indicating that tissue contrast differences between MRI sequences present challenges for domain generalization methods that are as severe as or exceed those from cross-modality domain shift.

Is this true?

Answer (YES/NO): NO